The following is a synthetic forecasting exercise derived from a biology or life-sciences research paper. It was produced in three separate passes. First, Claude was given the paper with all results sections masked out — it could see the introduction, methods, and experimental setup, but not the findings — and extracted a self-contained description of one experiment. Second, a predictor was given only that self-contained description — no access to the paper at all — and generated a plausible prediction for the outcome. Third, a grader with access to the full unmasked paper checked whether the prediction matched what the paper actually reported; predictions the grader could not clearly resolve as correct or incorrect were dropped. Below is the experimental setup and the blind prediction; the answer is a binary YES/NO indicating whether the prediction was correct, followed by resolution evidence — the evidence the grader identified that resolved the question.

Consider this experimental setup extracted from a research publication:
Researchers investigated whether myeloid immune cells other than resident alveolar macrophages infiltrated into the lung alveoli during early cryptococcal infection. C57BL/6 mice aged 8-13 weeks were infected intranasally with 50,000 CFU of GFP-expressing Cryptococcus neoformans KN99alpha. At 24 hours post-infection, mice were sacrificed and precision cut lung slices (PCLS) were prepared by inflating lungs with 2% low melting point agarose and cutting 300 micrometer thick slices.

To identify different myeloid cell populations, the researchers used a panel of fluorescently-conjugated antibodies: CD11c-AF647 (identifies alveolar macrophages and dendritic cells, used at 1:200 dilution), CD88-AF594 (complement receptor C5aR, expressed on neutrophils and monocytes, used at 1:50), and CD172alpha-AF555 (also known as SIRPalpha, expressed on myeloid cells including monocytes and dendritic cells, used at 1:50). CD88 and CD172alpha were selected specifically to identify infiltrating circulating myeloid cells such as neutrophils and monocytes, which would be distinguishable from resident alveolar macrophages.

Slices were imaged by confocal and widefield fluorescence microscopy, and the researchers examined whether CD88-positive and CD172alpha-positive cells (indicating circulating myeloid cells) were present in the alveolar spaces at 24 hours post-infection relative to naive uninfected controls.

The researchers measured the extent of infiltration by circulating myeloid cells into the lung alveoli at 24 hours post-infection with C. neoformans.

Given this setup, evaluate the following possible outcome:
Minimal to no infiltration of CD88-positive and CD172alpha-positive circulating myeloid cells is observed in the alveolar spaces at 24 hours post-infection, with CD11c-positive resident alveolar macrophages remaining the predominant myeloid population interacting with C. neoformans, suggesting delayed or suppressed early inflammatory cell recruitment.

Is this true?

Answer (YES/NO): YES